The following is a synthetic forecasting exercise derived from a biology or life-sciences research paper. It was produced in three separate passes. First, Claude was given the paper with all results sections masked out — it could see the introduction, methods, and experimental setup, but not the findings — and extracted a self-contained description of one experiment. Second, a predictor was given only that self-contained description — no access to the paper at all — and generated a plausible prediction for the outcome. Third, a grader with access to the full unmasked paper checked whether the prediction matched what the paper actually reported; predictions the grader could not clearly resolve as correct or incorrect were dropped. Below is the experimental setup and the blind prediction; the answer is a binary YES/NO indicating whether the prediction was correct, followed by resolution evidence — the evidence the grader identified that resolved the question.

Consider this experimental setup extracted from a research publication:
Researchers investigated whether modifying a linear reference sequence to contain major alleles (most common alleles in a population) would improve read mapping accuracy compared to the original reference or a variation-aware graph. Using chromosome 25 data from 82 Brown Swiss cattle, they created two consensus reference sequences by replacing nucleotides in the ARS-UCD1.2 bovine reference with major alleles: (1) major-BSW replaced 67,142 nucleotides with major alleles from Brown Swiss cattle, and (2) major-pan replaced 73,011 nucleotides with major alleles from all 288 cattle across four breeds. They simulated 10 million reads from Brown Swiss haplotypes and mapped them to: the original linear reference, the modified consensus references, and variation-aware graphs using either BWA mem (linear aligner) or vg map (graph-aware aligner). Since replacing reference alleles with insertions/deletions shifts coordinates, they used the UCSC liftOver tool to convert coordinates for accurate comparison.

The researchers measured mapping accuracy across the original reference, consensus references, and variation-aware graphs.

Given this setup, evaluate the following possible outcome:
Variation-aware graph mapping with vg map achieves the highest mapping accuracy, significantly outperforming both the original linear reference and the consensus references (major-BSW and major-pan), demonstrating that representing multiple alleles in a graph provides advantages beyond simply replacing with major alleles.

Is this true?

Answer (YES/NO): YES